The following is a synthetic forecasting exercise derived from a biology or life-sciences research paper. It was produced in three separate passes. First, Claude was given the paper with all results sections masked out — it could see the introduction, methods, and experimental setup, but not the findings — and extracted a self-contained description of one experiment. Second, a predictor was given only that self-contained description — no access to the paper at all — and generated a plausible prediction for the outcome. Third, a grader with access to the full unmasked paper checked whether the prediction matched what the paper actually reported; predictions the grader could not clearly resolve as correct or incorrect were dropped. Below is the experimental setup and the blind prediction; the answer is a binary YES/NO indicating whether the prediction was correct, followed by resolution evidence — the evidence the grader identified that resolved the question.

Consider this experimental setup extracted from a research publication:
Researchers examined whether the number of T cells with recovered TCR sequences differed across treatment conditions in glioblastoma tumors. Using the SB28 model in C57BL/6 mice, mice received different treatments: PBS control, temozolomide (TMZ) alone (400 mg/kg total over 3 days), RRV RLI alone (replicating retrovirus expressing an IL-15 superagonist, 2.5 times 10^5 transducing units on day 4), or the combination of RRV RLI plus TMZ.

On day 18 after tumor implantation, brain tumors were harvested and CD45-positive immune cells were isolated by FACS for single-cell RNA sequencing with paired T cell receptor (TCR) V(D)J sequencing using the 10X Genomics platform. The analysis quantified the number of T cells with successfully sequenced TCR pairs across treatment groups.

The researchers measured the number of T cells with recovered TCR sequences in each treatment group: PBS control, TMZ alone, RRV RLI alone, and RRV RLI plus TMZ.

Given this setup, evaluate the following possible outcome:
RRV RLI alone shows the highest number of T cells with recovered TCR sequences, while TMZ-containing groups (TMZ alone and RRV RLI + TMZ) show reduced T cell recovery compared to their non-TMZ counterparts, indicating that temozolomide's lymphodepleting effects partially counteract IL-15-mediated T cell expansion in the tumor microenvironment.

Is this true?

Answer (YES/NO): NO